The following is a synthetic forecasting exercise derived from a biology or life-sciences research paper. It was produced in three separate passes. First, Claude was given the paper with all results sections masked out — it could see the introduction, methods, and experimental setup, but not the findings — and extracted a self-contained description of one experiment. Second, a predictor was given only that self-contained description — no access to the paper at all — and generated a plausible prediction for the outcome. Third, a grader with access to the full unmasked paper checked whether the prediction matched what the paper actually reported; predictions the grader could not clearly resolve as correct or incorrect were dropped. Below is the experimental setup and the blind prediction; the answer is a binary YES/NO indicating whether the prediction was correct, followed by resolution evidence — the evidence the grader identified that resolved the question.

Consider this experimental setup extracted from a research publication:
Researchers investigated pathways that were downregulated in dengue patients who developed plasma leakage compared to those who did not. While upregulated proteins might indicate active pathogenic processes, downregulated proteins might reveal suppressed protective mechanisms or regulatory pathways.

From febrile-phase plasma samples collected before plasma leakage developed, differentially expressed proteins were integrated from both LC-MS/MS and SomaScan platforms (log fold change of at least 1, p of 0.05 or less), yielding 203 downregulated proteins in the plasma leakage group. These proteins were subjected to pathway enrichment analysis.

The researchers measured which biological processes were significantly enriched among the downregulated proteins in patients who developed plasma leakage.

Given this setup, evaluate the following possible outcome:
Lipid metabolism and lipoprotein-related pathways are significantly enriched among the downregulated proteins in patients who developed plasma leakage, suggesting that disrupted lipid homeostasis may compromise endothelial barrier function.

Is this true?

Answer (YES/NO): NO